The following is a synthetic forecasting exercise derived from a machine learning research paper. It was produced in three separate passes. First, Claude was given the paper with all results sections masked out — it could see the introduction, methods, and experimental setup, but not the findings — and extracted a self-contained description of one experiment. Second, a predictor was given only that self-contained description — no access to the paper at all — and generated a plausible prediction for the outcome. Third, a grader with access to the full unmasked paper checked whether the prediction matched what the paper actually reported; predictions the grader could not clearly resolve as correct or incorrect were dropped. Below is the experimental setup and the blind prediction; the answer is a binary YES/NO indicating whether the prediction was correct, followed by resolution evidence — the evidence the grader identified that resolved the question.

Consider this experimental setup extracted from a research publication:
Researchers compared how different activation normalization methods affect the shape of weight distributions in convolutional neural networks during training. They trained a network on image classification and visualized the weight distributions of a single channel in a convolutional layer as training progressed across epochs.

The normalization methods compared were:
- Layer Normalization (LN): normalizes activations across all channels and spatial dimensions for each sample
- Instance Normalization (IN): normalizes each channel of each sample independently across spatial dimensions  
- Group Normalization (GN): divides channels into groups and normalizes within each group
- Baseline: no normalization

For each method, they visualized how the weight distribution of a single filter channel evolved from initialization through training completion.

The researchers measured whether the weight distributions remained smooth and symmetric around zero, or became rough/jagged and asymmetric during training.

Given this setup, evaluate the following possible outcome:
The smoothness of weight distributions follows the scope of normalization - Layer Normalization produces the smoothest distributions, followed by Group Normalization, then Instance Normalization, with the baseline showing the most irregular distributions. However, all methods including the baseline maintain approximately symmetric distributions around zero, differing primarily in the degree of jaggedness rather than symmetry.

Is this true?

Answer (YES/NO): NO